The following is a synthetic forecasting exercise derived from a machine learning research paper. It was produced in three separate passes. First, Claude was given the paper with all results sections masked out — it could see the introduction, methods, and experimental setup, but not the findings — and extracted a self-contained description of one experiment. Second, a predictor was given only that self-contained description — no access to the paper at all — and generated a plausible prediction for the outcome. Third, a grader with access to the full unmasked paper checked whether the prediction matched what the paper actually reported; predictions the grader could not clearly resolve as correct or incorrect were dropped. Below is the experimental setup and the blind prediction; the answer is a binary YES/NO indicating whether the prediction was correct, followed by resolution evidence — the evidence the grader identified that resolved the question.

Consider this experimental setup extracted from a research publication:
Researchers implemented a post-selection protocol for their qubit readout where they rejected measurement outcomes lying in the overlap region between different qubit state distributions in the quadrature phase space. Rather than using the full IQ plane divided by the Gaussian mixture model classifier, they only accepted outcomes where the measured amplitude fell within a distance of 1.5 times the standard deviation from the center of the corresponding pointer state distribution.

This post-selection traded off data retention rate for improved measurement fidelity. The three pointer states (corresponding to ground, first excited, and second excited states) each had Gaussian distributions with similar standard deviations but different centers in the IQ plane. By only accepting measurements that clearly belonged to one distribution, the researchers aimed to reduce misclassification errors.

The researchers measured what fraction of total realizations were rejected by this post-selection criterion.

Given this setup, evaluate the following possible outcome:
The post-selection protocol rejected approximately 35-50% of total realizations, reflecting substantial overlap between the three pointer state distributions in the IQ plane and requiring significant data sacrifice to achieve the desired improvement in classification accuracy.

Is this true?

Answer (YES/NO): YES